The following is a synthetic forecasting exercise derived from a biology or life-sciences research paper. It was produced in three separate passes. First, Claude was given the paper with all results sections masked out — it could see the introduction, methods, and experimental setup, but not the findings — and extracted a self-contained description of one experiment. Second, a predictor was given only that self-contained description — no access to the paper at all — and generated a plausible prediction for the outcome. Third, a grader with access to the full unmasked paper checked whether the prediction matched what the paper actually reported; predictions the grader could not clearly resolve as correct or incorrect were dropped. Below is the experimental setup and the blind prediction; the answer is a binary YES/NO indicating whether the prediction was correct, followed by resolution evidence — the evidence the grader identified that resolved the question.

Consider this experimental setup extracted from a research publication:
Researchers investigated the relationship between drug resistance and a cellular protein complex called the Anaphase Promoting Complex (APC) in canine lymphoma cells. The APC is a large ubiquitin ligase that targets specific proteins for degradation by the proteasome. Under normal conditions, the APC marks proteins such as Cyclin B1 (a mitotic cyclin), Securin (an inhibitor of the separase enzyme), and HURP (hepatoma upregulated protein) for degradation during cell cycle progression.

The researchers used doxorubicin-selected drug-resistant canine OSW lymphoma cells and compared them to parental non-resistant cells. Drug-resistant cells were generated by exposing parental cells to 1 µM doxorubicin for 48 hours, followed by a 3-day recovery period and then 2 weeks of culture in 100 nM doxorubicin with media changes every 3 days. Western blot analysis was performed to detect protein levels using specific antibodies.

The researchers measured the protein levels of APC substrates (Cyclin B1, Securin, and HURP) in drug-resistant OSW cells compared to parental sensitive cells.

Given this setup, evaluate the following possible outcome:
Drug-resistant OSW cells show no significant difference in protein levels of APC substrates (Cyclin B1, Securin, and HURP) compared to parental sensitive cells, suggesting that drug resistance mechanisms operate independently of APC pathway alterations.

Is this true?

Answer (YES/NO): NO